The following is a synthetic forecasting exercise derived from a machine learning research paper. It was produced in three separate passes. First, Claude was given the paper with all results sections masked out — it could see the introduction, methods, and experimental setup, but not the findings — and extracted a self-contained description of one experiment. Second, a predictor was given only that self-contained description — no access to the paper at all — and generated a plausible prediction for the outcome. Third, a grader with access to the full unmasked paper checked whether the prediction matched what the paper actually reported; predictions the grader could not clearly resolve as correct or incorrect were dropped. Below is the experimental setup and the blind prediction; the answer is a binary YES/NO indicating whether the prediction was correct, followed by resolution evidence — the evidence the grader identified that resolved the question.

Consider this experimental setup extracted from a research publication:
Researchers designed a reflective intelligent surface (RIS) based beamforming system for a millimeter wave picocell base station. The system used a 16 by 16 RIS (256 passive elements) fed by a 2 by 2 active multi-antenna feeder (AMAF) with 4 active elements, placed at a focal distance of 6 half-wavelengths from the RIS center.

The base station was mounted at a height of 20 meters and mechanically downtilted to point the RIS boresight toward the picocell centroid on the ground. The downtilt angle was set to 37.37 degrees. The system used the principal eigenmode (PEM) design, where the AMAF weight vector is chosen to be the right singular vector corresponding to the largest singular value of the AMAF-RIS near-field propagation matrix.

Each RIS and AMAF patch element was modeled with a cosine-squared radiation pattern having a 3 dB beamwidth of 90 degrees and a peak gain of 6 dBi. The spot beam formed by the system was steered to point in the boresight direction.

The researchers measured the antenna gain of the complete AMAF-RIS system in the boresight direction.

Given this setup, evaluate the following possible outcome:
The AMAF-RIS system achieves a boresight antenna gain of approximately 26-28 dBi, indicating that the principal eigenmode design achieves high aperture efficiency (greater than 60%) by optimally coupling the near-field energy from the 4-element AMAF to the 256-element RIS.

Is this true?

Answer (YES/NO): YES